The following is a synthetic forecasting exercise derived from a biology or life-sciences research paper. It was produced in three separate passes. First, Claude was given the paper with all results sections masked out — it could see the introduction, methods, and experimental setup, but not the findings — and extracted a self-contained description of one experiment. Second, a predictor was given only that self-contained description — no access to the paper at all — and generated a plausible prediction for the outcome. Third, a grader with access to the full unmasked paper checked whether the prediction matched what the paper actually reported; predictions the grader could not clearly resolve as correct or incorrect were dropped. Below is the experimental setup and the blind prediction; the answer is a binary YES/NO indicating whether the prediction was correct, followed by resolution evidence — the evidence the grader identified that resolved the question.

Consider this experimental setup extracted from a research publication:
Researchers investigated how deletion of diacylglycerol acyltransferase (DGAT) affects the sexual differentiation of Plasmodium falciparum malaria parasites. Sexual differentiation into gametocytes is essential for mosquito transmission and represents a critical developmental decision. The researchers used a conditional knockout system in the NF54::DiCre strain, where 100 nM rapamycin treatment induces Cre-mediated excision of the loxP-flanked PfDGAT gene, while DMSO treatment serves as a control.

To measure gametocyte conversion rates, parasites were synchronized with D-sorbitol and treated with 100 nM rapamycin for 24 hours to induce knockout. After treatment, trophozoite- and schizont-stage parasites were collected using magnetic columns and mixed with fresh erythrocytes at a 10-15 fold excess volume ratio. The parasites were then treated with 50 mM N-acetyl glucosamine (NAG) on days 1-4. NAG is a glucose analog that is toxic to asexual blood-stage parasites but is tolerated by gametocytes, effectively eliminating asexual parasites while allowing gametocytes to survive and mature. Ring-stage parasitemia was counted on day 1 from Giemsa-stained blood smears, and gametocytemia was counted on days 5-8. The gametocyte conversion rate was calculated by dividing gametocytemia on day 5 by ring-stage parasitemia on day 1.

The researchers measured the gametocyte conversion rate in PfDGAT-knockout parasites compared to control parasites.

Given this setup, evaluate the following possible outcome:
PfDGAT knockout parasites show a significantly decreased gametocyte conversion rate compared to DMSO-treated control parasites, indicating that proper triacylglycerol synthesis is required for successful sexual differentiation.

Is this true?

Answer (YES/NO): YES